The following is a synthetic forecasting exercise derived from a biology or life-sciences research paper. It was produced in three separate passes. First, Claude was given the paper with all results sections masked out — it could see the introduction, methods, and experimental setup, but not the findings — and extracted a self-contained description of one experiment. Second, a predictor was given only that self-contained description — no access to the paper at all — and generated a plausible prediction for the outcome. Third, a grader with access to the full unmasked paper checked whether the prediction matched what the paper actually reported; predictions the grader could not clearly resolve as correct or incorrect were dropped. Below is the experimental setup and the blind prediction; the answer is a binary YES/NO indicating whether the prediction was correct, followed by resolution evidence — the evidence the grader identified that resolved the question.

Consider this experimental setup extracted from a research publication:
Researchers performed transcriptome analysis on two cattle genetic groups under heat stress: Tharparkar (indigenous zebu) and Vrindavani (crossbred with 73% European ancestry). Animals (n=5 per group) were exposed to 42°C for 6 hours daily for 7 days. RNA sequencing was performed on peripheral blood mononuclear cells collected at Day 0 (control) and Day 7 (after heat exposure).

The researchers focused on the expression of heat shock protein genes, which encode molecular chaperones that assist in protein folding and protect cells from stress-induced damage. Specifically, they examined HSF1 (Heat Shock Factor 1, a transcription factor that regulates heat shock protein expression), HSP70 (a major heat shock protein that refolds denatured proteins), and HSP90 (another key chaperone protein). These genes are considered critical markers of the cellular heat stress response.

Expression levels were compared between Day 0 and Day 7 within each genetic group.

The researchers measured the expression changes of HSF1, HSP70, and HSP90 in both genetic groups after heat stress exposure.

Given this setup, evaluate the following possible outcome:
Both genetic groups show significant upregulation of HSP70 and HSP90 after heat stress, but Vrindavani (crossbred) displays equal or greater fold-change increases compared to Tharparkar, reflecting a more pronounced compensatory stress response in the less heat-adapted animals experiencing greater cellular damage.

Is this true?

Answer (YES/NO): NO